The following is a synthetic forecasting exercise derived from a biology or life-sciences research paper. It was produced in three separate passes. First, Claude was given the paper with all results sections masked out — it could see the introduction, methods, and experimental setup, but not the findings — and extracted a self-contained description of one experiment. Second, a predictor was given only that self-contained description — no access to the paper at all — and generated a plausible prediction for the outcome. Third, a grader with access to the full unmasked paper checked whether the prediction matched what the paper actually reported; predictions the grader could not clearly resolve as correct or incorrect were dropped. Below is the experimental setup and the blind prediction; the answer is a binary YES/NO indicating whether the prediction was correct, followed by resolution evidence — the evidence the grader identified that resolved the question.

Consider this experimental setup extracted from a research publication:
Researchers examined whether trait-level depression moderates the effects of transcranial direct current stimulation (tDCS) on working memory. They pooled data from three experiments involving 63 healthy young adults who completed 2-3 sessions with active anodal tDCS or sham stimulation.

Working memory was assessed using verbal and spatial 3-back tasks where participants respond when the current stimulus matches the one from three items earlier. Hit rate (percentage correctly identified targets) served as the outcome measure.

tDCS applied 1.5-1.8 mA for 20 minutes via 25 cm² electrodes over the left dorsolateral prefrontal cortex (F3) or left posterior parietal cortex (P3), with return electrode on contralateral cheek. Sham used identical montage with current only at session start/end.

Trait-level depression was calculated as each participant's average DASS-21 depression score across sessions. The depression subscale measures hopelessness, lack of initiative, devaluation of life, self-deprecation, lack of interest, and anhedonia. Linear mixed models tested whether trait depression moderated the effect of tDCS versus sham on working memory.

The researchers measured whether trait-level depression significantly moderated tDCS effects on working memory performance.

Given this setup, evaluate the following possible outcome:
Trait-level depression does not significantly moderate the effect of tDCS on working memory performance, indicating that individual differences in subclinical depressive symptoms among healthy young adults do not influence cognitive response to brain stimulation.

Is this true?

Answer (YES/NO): NO